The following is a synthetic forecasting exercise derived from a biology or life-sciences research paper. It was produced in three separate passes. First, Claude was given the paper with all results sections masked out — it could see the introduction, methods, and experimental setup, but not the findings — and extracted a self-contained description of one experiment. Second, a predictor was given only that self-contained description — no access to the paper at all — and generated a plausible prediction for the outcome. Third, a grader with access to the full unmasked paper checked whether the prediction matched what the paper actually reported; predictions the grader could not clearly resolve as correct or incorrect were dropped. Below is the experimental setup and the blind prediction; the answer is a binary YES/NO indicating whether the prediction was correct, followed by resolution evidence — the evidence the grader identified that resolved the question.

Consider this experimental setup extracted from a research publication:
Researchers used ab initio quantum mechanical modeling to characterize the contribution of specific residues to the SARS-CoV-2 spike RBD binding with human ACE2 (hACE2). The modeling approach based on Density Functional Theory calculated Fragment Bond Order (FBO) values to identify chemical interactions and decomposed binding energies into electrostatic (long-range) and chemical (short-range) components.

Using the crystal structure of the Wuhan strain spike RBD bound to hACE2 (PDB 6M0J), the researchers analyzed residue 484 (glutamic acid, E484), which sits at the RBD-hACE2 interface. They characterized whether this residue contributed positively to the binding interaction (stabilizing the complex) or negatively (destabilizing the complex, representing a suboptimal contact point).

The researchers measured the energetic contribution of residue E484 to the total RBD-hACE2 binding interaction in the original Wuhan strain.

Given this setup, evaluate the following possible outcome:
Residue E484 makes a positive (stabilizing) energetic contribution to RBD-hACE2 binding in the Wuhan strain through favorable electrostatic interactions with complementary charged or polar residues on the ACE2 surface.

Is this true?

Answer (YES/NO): NO